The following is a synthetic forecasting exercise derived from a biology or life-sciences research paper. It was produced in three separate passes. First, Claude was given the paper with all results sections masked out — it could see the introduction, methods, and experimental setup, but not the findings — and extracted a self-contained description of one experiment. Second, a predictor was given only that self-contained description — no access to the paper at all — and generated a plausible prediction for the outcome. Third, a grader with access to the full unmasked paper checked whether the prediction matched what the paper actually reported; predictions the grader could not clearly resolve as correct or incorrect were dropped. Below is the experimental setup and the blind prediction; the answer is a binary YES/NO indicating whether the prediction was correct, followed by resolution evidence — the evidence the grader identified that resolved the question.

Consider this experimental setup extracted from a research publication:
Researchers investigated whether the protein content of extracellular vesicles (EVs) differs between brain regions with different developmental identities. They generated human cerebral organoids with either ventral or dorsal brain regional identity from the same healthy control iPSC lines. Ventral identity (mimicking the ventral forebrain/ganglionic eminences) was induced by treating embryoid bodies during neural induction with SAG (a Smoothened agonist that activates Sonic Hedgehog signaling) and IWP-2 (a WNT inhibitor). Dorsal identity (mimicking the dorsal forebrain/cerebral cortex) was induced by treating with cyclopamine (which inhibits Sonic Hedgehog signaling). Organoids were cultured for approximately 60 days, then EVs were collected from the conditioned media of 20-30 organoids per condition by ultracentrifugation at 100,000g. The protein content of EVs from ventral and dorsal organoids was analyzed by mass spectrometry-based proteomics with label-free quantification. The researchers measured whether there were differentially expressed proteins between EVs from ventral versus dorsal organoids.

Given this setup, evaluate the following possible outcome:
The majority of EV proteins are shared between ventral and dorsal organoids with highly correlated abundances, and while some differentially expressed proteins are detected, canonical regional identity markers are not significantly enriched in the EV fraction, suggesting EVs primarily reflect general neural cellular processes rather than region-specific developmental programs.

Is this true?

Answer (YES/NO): NO